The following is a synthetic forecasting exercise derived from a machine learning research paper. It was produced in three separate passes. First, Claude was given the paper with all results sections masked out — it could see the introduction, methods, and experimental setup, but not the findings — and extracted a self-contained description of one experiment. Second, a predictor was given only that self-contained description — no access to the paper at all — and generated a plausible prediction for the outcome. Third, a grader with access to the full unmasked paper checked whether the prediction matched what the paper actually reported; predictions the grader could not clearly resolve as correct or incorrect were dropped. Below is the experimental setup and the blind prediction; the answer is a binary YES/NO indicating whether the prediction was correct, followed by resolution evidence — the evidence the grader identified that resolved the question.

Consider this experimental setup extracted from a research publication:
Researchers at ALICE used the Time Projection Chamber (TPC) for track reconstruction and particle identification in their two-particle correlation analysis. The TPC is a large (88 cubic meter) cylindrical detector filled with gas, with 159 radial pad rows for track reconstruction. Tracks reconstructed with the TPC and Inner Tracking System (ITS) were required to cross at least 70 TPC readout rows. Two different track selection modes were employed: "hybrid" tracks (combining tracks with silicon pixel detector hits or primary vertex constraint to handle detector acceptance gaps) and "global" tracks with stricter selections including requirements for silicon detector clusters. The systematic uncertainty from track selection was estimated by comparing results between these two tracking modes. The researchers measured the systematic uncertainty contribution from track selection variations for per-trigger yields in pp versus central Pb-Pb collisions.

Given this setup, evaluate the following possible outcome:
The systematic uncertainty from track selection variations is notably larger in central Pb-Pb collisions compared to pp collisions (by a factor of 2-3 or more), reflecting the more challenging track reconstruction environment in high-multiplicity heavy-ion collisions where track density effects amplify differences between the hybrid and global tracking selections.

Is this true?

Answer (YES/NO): NO